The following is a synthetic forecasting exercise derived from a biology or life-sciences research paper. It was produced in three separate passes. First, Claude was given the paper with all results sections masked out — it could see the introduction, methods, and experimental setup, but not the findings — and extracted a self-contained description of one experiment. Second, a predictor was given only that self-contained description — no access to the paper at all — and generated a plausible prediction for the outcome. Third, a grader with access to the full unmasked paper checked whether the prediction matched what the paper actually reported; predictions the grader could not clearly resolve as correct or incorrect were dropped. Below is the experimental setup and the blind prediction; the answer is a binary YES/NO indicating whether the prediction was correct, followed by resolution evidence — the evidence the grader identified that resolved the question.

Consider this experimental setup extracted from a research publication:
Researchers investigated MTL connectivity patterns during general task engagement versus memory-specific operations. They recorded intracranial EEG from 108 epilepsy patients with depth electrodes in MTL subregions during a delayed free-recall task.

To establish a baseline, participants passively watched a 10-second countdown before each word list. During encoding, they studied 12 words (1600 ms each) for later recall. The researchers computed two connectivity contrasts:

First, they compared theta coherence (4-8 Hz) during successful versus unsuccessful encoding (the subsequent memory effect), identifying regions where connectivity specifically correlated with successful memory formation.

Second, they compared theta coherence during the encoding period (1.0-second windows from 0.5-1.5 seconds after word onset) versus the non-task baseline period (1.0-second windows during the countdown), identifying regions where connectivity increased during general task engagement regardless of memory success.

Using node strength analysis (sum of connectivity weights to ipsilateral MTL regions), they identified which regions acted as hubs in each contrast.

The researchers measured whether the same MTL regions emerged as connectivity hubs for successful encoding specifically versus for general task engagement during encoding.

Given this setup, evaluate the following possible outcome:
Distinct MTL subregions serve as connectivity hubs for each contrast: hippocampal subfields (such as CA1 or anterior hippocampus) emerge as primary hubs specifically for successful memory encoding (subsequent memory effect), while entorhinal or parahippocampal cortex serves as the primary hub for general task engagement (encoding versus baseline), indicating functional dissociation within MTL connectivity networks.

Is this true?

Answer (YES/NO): NO